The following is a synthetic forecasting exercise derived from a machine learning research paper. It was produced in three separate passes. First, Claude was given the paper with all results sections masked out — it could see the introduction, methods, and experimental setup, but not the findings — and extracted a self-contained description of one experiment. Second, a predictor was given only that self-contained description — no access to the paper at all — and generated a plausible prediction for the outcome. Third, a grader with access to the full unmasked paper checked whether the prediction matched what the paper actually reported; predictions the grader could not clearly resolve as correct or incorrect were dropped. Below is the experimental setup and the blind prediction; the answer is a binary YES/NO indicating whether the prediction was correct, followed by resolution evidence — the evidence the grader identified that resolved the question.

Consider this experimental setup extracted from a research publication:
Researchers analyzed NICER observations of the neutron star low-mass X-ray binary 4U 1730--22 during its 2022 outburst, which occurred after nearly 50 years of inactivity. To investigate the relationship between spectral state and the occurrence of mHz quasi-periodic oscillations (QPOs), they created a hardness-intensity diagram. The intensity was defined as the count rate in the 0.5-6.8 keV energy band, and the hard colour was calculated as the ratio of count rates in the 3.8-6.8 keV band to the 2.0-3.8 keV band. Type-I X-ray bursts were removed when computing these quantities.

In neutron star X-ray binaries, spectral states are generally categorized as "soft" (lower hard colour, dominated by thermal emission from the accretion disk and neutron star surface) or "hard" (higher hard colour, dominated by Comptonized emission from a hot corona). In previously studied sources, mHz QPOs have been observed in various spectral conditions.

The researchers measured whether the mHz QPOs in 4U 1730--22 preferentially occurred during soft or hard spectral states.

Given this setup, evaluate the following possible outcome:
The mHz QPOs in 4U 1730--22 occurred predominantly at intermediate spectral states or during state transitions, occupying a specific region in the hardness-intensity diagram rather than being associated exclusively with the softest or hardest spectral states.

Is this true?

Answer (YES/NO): NO